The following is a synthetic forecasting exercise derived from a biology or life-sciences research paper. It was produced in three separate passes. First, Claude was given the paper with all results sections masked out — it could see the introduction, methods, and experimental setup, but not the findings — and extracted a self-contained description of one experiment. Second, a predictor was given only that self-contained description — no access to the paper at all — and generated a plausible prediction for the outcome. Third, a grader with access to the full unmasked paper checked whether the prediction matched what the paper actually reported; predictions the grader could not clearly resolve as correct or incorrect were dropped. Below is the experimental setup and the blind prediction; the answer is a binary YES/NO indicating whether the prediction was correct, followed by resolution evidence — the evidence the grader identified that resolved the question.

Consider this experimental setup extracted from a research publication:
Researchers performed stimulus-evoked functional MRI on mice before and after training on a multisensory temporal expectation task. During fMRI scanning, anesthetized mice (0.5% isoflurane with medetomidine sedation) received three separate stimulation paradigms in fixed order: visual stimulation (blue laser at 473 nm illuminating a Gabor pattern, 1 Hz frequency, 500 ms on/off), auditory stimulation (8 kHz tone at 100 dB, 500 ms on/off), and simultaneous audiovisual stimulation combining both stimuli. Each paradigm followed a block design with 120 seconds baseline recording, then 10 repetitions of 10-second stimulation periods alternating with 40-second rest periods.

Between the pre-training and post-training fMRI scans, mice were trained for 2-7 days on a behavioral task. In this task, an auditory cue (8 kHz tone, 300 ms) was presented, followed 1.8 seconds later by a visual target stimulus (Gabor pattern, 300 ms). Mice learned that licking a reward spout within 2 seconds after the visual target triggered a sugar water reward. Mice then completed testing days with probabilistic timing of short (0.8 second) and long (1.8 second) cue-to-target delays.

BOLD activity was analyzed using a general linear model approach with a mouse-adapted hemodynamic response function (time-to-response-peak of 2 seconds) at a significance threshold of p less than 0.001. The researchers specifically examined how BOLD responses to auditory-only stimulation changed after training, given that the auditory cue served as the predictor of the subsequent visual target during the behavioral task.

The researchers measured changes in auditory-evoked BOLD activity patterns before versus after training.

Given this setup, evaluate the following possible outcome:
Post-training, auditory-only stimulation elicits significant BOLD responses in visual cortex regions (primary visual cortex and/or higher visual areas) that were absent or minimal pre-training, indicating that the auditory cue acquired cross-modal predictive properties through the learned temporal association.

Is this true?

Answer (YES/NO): NO